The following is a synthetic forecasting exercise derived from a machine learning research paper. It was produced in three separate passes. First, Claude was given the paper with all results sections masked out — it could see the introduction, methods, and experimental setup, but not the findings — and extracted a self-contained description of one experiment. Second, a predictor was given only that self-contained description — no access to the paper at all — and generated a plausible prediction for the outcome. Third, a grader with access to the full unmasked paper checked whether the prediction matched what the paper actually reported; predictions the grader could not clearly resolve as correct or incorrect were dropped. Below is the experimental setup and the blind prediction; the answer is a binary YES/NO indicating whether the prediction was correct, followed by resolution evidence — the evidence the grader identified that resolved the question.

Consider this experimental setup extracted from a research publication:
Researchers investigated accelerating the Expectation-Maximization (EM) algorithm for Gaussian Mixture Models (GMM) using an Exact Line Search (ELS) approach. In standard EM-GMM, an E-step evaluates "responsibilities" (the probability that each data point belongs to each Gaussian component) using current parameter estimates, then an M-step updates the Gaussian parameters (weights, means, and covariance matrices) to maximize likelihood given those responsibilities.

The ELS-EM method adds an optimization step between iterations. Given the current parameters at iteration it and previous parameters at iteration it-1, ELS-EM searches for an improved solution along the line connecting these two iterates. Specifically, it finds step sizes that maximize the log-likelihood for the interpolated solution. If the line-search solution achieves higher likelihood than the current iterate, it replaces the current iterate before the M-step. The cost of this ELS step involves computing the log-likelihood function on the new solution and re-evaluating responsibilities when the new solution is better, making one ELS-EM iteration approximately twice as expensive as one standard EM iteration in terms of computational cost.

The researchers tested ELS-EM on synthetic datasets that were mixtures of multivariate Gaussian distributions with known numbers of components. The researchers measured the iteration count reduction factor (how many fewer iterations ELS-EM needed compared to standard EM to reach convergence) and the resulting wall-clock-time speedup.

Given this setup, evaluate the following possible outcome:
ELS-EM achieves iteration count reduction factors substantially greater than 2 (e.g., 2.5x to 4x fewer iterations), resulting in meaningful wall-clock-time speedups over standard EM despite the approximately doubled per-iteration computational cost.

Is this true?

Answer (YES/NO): NO